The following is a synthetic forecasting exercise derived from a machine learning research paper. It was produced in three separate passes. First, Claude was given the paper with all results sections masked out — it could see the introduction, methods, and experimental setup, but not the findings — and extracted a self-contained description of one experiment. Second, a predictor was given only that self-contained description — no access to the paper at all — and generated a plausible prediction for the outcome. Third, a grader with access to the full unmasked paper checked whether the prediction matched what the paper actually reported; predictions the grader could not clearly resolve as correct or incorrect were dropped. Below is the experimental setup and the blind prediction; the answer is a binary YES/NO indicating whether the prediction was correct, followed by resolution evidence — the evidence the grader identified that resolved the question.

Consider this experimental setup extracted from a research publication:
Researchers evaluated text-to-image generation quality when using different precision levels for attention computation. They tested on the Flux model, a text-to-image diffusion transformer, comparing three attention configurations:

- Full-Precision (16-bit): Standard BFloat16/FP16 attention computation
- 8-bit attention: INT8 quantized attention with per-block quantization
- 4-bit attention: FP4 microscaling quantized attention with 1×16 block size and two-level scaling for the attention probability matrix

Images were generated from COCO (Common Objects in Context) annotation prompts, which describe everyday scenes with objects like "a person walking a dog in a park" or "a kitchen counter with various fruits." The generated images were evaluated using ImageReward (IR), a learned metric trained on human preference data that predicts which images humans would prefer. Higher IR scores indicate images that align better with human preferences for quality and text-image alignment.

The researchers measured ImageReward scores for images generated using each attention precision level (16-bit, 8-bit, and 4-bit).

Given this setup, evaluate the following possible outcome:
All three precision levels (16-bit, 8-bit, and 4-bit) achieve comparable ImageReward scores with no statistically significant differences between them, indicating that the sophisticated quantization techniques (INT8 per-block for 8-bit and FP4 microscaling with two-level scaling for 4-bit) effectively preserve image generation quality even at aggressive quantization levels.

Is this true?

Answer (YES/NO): YES